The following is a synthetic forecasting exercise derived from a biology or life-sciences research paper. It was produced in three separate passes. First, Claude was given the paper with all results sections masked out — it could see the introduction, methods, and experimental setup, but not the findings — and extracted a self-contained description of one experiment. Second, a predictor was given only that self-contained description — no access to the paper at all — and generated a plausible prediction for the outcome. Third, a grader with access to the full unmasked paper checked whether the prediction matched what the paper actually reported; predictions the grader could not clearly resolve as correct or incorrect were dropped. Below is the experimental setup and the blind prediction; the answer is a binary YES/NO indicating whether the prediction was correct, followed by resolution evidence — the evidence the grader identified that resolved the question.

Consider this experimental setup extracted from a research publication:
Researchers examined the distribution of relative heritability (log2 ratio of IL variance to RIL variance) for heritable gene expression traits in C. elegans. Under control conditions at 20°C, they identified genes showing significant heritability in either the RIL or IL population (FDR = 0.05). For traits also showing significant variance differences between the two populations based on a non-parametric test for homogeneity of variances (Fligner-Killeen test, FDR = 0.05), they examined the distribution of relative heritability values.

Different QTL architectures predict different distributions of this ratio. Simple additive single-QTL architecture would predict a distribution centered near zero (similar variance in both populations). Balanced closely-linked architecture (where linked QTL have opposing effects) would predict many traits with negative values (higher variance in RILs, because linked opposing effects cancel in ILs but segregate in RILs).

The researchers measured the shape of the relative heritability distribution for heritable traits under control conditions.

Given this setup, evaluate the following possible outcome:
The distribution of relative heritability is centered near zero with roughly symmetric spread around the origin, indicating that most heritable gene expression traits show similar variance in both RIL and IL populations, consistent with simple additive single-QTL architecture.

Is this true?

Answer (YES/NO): NO